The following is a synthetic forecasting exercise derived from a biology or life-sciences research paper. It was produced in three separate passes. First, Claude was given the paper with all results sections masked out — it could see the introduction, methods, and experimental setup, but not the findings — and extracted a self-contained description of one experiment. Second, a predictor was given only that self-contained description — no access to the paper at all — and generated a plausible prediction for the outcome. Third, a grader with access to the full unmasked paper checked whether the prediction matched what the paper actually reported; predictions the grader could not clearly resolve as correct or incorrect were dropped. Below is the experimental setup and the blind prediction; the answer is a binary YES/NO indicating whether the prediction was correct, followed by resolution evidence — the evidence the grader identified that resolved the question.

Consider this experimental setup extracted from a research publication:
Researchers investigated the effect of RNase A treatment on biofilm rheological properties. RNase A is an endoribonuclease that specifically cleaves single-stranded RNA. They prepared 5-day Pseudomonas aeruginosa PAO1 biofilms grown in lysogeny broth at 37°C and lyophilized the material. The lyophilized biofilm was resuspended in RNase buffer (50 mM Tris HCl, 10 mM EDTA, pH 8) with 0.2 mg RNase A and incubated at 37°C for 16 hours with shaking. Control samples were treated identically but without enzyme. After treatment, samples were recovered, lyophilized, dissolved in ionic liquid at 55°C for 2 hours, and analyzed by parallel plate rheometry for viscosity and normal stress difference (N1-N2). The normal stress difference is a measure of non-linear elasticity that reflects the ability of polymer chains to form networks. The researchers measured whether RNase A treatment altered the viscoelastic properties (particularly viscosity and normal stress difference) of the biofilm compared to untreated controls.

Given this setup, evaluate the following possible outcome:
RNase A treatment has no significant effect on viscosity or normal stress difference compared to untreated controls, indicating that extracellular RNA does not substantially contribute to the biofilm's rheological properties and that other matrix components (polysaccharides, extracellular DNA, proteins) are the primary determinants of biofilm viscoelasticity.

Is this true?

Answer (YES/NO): NO